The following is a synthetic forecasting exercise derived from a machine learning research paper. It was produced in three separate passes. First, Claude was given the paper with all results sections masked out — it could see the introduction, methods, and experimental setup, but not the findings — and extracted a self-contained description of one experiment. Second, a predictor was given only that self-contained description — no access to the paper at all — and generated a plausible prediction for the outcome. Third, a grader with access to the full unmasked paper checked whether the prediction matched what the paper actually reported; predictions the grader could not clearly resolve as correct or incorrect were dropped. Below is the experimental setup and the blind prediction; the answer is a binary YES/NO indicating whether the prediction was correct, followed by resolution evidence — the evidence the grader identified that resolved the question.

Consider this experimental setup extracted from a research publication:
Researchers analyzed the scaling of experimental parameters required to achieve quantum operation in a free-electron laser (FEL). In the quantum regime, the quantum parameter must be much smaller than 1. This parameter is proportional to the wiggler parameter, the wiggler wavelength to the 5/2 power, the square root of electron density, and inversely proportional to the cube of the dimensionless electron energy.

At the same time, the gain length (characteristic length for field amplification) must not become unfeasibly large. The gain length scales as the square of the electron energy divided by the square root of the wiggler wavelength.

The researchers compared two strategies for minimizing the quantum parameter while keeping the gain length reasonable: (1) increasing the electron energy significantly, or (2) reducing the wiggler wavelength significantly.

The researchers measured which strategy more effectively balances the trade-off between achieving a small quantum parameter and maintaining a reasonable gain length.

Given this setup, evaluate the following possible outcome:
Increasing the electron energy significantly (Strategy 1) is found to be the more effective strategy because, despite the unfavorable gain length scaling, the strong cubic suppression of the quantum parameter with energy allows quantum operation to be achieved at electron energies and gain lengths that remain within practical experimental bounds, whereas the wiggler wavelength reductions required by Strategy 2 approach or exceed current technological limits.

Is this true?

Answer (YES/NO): NO